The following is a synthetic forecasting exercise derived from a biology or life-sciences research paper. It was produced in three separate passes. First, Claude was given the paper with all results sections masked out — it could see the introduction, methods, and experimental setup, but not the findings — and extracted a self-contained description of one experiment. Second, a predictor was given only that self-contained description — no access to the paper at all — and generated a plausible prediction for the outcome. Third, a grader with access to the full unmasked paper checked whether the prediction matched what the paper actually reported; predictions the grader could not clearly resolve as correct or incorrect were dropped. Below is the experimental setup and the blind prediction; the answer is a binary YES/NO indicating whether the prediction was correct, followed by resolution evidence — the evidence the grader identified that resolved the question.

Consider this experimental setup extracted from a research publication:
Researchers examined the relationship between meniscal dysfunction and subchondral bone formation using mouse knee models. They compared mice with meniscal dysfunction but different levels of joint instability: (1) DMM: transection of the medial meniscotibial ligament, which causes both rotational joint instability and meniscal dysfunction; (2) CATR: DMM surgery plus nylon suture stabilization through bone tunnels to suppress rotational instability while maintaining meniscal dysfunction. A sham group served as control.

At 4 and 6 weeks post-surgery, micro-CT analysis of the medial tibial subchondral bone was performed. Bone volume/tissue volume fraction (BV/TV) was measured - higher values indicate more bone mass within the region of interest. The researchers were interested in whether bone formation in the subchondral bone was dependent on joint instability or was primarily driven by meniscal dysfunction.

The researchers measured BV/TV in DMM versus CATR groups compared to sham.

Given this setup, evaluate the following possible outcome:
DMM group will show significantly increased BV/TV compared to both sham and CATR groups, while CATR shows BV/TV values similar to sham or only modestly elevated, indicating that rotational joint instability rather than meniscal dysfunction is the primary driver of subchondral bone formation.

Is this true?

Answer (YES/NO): NO